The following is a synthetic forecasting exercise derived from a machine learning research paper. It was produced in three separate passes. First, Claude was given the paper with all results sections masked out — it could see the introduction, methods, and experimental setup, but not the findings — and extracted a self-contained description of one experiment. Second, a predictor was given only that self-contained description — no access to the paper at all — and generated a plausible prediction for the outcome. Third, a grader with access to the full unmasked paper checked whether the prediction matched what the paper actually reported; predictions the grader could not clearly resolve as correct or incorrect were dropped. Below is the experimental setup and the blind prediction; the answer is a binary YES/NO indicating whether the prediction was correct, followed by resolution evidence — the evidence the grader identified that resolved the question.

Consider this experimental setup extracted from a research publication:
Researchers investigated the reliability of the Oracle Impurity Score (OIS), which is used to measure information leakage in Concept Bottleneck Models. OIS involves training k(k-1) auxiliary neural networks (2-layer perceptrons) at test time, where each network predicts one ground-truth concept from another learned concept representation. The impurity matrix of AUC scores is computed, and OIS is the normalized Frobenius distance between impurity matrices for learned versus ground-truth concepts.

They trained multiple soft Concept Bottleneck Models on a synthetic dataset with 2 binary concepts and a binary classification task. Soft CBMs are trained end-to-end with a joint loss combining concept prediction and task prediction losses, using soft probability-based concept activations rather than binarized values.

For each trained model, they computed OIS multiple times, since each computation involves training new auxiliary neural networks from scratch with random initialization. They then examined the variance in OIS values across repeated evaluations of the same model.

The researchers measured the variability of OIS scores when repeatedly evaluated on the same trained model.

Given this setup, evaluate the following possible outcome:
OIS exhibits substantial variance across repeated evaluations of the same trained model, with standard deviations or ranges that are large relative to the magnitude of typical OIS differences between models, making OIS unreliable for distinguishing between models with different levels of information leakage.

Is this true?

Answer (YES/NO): YES